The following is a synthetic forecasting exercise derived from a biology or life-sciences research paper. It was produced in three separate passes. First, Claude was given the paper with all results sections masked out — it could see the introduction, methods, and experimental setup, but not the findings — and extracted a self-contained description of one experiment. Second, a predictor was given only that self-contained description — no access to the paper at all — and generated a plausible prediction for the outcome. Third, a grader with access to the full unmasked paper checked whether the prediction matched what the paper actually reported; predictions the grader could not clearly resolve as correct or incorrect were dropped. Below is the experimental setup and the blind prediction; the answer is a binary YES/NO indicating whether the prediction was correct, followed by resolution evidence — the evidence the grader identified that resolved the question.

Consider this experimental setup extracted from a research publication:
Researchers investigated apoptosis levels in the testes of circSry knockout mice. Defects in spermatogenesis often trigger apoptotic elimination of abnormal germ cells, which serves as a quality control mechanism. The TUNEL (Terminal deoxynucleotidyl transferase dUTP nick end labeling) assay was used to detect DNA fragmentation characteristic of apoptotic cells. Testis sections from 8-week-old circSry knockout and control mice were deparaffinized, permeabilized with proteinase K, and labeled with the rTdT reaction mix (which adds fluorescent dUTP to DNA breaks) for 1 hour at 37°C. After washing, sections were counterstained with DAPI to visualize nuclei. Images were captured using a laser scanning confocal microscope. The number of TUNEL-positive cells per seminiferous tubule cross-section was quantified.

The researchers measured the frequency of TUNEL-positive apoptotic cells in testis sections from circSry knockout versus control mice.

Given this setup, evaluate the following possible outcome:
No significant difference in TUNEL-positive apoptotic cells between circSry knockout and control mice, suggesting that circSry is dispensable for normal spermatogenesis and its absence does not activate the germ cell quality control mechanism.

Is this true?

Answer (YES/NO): NO